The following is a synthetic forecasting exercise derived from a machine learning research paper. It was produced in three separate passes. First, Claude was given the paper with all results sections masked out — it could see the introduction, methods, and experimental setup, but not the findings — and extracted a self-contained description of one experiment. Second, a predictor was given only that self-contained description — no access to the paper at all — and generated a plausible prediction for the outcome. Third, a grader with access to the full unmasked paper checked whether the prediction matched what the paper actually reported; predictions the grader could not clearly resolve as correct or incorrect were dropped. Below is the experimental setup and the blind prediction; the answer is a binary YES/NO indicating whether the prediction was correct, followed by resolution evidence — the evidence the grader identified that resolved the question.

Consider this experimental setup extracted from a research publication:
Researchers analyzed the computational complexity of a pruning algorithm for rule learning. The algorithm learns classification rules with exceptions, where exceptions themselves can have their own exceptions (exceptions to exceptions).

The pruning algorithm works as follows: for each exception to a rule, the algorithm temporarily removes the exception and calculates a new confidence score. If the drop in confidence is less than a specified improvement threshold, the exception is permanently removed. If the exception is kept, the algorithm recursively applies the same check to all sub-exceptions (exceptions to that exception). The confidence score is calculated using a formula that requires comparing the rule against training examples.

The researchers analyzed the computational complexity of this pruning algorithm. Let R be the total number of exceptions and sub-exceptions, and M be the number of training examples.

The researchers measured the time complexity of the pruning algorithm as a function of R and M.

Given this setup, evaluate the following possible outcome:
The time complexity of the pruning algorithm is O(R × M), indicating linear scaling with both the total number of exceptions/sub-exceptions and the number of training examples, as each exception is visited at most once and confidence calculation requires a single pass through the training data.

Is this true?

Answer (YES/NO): NO